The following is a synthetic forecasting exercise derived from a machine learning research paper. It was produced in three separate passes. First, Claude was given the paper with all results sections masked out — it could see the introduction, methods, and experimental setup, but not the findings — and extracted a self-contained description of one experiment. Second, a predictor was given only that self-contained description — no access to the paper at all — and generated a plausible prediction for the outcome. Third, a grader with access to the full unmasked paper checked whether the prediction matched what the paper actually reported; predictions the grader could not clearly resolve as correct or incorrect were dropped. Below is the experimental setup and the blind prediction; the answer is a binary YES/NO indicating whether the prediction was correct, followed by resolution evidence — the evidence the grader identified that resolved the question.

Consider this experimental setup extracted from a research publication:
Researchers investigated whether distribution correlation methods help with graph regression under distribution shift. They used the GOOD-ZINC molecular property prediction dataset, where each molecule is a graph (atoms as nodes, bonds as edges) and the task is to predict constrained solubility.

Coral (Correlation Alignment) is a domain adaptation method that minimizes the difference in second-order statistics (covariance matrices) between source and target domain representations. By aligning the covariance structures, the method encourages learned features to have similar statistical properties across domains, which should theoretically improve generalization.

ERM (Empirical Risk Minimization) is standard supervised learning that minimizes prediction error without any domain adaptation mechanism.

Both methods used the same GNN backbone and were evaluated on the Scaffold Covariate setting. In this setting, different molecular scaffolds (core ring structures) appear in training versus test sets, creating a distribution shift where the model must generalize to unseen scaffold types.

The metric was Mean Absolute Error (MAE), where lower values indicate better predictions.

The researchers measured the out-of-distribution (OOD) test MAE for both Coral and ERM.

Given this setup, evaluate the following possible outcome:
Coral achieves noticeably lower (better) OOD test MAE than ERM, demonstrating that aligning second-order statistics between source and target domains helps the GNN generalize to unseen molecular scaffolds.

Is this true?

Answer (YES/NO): NO